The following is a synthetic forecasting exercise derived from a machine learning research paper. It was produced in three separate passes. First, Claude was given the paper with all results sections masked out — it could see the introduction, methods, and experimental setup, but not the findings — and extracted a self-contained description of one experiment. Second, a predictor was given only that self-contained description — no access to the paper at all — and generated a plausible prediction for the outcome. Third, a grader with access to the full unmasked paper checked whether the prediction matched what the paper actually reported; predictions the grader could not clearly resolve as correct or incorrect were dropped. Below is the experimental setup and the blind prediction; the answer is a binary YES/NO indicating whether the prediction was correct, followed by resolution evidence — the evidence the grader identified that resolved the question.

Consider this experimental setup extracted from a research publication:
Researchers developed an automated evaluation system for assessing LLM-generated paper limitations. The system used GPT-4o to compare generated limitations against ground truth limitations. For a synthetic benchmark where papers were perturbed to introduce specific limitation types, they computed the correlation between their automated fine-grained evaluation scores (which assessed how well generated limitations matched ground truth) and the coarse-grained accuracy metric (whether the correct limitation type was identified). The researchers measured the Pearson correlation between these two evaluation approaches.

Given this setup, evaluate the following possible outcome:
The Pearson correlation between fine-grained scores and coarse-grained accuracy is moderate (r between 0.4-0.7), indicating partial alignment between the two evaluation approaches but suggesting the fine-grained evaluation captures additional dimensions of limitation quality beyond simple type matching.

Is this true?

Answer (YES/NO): NO